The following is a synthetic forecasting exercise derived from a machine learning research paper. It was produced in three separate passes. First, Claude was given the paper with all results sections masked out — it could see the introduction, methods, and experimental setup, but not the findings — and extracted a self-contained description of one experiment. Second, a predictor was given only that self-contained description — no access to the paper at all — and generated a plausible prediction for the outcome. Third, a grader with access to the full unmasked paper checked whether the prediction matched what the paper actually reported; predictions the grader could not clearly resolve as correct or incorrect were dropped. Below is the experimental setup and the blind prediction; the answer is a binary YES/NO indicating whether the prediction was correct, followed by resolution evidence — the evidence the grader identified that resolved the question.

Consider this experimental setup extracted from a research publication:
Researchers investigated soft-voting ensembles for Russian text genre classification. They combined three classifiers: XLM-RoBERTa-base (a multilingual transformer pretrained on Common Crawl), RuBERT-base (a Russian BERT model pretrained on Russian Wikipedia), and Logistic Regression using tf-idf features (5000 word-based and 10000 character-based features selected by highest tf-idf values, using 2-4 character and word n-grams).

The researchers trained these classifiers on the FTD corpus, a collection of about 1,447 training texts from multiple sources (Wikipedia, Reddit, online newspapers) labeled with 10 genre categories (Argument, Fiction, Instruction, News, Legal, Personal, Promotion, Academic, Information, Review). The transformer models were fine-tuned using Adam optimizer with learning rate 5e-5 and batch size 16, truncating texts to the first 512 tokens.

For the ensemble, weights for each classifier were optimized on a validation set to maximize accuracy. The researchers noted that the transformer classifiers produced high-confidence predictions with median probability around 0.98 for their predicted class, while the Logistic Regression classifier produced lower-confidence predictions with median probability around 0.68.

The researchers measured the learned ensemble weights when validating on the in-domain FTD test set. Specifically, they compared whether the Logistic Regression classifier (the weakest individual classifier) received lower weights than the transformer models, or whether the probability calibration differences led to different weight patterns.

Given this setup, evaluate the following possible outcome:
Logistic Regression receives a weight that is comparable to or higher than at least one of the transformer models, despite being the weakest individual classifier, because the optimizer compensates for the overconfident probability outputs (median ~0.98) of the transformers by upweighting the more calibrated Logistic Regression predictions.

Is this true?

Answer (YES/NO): YES